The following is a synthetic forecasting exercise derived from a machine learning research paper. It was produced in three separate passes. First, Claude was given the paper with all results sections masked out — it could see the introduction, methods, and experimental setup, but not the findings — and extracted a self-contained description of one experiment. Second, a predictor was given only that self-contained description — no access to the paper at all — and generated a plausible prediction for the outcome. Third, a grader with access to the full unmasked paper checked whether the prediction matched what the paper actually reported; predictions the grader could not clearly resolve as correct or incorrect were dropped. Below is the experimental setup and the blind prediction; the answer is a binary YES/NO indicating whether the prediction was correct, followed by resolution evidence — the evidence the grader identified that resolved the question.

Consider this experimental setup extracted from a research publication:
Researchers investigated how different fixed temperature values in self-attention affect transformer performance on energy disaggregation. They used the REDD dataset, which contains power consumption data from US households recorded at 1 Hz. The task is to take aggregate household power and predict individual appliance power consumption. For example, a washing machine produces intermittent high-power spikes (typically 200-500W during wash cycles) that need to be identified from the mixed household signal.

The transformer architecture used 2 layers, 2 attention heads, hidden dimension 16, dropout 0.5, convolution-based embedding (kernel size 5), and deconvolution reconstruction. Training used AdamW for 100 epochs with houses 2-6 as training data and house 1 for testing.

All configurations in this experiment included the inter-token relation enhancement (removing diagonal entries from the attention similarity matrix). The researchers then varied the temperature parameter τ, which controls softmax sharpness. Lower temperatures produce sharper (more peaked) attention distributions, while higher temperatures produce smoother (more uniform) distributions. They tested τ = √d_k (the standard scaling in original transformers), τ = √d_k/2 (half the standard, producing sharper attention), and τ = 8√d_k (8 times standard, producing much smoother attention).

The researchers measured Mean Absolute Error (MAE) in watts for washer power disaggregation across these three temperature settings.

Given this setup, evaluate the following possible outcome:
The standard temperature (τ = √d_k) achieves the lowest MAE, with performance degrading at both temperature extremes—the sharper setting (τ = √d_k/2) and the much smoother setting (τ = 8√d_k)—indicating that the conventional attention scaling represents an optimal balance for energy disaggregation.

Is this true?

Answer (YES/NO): NO